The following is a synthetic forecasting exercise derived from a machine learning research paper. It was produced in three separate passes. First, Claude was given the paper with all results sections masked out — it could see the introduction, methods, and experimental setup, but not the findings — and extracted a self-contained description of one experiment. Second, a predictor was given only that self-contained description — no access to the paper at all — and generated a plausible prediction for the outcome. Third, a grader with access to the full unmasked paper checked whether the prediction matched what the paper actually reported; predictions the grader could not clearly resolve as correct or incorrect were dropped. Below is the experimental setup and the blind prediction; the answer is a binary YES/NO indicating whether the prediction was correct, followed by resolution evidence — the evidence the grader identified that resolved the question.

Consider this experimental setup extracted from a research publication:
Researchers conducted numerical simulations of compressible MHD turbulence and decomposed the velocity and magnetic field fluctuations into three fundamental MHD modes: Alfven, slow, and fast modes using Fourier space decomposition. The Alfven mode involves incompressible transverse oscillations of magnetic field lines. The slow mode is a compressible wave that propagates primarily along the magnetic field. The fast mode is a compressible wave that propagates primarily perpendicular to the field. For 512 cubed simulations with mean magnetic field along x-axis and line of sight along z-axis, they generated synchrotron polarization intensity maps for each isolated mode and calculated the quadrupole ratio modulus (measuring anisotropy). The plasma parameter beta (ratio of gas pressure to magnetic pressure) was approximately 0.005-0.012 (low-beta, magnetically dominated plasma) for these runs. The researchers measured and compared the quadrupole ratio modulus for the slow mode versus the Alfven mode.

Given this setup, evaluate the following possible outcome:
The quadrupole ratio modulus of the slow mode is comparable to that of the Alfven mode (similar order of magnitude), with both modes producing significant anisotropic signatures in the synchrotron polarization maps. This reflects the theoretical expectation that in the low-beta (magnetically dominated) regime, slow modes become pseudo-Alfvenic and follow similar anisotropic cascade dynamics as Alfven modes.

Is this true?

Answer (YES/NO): NO